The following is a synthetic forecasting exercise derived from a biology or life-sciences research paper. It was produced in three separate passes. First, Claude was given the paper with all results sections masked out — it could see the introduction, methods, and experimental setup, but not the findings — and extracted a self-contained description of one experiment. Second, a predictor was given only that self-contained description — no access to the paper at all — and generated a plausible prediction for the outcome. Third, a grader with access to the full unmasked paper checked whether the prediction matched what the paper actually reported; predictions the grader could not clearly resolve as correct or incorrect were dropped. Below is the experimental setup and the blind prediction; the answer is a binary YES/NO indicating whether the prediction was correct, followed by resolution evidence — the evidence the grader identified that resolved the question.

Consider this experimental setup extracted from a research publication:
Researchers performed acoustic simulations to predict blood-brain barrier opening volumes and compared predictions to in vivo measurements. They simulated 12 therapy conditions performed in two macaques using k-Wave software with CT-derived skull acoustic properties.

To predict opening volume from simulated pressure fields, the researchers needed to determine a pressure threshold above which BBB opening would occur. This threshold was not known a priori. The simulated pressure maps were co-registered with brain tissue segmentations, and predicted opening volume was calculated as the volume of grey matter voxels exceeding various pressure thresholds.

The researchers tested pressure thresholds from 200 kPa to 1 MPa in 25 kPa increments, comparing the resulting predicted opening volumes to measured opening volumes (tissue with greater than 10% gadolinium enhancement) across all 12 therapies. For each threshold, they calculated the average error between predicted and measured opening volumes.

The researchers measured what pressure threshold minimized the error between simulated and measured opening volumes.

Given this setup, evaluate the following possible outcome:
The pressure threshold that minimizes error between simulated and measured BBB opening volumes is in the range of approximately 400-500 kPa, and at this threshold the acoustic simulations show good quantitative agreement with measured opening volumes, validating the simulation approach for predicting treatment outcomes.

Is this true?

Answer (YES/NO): NO